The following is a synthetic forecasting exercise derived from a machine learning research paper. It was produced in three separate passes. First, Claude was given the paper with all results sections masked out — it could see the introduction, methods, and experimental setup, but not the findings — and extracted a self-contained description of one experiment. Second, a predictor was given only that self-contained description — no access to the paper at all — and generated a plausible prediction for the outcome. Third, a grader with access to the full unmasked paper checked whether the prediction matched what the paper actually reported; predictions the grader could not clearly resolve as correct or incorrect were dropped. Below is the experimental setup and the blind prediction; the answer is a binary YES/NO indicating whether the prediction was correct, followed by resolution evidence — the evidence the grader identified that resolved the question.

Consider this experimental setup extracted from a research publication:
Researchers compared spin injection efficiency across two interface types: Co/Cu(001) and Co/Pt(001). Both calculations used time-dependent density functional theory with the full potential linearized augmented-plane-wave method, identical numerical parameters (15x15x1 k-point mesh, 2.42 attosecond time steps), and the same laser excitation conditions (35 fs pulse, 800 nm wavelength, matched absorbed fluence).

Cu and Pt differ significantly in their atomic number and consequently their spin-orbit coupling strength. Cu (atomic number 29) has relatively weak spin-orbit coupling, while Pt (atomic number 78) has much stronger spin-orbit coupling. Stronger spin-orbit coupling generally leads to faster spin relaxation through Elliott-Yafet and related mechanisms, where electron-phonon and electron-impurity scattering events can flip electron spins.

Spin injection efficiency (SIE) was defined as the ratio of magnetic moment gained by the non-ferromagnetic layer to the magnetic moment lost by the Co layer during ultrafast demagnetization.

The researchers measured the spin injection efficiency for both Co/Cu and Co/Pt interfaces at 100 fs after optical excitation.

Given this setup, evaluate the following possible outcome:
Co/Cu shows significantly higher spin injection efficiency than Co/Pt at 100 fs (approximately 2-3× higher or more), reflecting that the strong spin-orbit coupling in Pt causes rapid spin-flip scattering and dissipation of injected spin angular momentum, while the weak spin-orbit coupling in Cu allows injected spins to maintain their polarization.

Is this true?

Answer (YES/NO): YES